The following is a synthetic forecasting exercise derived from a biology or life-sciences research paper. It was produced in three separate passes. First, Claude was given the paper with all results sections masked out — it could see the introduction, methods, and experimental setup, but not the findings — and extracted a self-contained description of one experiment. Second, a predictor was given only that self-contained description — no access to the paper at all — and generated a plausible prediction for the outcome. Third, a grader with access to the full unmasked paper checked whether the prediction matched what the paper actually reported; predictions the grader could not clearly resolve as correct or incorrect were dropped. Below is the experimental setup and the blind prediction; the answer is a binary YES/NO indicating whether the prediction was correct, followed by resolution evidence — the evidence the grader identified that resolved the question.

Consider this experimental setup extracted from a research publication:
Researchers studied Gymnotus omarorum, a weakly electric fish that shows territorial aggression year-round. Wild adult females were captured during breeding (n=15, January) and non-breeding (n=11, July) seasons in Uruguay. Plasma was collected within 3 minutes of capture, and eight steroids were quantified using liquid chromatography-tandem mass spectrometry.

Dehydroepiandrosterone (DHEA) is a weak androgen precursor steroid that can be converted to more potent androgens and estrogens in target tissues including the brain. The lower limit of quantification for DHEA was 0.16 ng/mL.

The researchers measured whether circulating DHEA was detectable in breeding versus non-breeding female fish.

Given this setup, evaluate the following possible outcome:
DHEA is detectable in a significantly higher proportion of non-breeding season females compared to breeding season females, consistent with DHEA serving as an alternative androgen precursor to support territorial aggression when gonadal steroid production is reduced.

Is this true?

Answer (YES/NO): NO